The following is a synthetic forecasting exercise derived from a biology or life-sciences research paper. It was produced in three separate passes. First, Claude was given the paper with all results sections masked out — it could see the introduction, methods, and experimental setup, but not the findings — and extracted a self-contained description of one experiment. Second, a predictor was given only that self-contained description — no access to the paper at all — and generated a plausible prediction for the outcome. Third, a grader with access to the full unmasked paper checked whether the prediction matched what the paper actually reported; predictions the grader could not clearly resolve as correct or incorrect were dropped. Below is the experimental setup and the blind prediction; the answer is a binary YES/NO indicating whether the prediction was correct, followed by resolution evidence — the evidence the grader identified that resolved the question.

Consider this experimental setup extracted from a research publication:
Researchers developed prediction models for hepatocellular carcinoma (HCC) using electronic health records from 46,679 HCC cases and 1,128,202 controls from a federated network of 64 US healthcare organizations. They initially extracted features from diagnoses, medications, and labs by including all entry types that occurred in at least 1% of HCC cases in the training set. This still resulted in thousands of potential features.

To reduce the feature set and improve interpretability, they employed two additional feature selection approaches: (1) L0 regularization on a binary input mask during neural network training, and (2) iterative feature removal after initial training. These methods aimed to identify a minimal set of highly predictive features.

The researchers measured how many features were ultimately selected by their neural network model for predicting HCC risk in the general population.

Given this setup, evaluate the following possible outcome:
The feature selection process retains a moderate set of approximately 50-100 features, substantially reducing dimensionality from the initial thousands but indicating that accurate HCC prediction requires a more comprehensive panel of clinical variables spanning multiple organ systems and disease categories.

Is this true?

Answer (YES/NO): NO